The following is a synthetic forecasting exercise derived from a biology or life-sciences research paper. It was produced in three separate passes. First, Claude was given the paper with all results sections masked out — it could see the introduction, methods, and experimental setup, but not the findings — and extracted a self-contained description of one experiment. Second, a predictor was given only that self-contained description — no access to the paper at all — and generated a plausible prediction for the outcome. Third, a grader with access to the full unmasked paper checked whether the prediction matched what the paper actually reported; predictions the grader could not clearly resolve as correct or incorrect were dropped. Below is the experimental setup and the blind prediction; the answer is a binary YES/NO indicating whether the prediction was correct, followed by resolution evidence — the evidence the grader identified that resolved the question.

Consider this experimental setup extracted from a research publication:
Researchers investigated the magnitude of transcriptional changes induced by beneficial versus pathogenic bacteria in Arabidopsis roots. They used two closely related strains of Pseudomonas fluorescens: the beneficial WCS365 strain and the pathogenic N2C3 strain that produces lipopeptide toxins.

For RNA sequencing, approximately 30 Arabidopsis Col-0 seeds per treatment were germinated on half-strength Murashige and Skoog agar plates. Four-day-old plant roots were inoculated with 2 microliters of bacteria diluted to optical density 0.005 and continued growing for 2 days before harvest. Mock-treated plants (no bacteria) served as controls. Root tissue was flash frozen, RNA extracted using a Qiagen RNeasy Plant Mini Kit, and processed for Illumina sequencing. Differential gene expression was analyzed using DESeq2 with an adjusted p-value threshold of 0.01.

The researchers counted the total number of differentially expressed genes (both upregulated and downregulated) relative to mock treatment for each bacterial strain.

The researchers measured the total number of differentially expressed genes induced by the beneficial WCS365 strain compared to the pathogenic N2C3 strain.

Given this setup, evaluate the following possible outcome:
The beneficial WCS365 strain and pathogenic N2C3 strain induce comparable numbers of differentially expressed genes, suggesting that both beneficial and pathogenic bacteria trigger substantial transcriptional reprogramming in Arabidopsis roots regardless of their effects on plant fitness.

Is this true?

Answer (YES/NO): NO